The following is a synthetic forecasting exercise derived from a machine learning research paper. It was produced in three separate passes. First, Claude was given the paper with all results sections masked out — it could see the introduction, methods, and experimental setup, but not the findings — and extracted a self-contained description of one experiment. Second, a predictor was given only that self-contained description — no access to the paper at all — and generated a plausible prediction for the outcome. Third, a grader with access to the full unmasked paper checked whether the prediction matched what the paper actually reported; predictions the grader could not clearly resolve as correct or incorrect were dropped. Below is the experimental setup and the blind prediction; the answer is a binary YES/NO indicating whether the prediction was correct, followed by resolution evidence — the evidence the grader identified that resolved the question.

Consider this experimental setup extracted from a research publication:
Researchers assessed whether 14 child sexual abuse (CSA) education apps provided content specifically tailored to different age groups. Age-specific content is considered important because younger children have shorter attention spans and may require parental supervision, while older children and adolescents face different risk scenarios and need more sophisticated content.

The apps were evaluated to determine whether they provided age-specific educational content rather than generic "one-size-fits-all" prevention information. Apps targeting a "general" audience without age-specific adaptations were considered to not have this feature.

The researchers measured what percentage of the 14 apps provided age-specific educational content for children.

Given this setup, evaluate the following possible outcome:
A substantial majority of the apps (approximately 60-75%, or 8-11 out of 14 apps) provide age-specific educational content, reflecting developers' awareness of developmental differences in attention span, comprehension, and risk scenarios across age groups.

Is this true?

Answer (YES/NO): NO